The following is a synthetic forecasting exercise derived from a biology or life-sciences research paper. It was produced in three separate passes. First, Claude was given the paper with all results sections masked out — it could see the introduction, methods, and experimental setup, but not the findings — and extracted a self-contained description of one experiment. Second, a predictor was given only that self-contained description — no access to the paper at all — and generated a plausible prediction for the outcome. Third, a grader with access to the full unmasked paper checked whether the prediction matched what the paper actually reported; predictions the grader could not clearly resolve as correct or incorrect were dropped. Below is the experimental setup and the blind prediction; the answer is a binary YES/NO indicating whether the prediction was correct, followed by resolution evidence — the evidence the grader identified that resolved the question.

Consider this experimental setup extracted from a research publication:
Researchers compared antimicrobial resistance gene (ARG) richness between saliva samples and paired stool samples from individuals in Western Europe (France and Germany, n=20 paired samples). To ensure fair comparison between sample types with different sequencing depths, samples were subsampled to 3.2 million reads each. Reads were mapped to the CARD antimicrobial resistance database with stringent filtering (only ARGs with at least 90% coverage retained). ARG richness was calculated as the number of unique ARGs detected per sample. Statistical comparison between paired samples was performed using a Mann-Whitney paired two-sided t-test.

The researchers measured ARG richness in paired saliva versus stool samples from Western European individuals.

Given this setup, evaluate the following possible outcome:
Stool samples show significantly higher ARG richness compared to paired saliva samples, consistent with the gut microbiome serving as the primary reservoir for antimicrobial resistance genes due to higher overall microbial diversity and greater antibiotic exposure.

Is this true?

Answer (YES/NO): NO